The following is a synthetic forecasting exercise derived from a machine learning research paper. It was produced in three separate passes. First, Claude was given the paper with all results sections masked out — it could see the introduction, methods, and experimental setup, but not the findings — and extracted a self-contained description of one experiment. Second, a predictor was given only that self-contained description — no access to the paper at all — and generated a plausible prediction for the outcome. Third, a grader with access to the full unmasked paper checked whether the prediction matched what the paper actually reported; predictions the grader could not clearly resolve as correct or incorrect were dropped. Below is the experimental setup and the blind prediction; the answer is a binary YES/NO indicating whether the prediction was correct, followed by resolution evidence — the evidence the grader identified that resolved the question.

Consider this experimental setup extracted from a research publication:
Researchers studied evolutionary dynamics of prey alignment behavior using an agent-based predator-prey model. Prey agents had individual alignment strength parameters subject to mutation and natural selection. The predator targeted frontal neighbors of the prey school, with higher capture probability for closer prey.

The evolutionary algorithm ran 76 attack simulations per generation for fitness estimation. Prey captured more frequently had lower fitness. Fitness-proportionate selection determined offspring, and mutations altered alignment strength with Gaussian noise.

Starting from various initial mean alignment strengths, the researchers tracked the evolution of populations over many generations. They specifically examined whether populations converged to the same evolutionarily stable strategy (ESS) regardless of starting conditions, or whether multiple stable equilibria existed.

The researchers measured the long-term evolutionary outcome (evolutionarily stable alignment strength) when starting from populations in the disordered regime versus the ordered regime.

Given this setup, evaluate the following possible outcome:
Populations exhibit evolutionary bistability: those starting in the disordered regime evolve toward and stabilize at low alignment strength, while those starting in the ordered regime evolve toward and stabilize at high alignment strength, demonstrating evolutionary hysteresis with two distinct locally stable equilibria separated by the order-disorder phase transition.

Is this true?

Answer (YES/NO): NO